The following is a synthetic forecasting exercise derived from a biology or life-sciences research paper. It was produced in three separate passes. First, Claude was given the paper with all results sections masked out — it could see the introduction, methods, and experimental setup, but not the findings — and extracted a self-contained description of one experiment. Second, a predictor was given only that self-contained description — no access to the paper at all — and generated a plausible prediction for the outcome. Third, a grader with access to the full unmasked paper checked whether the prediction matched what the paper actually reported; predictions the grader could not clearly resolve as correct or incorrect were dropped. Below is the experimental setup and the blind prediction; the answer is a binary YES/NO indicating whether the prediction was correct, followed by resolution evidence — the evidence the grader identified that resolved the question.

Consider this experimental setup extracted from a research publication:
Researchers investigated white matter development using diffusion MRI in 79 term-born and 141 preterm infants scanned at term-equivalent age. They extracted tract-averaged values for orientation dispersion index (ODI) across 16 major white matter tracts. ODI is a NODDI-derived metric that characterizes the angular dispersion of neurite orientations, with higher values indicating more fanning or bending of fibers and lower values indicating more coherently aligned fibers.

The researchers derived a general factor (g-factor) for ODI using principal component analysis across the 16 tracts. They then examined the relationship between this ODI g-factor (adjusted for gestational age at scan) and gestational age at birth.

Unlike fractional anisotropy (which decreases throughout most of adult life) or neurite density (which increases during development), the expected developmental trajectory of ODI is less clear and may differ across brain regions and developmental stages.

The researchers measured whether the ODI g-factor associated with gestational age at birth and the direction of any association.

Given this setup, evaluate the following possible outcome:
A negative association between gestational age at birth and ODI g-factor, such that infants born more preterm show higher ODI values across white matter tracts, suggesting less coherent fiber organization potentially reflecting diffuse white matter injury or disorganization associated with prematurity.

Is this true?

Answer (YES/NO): NO